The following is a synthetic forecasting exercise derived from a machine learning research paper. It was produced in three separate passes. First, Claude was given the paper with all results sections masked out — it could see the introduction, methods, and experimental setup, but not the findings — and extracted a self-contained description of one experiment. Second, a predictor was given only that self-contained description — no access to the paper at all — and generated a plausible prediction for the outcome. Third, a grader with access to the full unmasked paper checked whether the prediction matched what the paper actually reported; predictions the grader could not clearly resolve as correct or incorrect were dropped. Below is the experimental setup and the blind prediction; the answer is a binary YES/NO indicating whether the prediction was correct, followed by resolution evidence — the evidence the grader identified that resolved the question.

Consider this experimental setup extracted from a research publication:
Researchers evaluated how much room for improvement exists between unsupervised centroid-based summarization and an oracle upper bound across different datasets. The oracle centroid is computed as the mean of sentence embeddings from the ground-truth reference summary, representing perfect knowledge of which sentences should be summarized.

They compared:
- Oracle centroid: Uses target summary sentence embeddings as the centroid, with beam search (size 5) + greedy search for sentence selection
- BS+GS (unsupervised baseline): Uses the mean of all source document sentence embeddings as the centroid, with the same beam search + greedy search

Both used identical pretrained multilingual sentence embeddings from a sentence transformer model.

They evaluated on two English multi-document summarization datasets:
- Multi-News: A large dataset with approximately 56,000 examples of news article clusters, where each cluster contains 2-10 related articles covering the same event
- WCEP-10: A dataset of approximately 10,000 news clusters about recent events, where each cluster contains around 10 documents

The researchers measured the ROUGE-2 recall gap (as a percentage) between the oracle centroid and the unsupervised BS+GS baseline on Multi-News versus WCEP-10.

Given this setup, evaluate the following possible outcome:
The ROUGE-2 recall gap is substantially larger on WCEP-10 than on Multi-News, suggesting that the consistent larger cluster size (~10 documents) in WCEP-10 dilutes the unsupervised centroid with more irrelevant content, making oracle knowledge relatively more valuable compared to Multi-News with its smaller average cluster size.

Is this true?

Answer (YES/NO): YES